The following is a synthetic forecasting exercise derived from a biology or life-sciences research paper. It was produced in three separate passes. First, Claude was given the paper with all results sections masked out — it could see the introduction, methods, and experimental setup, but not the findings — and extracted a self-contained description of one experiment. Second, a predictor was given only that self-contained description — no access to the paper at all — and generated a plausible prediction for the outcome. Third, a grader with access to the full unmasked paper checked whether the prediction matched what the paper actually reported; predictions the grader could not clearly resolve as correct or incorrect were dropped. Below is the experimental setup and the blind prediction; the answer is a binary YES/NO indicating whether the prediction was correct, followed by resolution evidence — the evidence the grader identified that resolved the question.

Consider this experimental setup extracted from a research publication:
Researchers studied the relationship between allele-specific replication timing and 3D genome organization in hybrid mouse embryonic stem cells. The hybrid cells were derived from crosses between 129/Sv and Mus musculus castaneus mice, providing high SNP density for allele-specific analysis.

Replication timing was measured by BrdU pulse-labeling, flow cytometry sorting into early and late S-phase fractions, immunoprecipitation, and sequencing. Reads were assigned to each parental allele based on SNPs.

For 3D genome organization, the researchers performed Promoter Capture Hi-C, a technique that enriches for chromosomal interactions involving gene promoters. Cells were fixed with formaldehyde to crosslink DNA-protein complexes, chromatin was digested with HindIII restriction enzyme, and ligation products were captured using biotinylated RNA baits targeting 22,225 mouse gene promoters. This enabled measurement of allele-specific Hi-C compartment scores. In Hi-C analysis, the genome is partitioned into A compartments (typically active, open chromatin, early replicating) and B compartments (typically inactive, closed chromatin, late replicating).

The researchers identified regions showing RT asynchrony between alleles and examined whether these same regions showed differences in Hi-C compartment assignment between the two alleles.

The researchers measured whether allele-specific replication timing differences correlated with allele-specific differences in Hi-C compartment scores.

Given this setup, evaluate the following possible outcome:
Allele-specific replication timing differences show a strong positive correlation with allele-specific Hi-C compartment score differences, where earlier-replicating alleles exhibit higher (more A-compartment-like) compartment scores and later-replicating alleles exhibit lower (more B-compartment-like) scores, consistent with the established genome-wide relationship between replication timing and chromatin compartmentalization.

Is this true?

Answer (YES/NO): YES